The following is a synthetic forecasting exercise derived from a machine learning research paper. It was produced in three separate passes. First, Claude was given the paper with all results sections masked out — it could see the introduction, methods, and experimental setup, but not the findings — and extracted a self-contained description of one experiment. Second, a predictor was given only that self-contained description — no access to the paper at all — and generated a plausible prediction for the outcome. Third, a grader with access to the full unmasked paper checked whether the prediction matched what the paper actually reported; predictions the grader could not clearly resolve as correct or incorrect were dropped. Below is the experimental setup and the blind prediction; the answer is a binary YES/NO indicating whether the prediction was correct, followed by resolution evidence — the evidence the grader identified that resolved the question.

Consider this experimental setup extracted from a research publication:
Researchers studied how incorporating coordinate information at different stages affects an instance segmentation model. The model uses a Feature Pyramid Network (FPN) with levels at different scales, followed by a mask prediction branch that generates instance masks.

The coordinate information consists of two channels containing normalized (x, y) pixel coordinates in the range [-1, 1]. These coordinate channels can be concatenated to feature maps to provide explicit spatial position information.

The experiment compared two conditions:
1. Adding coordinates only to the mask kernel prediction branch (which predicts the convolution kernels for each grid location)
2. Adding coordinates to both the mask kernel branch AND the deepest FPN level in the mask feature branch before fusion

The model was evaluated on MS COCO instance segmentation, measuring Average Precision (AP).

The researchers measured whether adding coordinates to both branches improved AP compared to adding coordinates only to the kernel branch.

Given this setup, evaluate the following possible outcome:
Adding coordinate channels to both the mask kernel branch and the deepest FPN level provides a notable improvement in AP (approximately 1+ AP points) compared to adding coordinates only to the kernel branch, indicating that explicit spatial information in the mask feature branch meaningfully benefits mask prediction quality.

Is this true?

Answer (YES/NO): YES